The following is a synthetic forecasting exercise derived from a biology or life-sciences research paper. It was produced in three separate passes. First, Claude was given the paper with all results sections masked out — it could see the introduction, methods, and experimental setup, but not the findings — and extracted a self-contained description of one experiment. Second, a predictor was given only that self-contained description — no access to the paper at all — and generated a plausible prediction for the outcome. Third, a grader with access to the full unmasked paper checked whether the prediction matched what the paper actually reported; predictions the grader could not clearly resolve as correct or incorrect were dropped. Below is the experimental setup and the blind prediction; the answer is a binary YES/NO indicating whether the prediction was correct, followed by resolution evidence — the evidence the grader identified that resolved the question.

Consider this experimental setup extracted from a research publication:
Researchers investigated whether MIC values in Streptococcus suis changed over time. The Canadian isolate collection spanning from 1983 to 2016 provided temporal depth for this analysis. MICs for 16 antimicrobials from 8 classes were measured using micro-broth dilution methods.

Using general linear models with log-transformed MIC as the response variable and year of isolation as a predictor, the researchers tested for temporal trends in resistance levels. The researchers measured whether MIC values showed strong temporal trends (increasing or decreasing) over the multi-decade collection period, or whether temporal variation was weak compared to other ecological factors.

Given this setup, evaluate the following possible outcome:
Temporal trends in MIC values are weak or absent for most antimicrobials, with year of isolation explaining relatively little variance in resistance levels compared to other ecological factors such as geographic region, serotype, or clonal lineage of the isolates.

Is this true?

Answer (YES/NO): YES